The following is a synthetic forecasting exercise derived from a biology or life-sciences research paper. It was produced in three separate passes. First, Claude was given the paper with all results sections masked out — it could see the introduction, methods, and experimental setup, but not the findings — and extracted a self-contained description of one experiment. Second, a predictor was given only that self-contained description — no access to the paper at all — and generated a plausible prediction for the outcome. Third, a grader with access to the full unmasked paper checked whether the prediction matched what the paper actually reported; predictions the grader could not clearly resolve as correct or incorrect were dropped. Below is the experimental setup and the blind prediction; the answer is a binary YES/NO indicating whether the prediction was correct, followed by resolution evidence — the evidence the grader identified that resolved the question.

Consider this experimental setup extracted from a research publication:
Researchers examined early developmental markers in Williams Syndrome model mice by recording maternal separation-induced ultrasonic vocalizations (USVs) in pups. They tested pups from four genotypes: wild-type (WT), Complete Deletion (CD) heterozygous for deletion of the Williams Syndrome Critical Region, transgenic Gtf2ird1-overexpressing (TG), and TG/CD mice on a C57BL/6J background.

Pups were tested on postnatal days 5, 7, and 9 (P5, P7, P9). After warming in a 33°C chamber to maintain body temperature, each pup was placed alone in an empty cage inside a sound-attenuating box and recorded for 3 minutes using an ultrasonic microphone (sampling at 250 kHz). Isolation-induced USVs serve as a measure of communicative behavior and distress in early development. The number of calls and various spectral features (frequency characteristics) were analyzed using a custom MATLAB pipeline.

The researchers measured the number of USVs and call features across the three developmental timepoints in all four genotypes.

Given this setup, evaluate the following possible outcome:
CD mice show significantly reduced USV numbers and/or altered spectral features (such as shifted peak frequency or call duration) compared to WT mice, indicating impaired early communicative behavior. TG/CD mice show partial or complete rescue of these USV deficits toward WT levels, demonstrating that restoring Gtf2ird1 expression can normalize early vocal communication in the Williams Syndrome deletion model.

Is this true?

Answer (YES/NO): NO